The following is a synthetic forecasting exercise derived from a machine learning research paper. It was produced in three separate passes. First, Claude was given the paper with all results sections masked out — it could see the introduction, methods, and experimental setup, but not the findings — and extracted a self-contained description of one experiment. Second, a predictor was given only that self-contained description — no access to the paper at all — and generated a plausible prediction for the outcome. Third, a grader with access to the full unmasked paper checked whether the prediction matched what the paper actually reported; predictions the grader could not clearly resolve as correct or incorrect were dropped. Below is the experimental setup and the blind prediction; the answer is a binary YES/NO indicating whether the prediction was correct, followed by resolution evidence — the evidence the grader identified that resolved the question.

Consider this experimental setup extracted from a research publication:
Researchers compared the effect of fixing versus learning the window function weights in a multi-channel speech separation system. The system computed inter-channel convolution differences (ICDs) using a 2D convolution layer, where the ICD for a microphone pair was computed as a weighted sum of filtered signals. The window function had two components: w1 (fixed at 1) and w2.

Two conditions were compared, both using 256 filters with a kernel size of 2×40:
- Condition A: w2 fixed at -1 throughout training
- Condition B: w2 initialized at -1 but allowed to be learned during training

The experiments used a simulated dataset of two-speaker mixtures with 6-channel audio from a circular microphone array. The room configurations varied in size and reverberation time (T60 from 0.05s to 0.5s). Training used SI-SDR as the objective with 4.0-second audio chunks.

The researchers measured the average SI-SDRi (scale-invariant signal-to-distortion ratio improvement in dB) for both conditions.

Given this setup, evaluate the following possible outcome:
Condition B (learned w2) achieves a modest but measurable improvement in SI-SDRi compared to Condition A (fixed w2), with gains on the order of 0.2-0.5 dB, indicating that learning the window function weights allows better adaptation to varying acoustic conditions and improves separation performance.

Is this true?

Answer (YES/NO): YES